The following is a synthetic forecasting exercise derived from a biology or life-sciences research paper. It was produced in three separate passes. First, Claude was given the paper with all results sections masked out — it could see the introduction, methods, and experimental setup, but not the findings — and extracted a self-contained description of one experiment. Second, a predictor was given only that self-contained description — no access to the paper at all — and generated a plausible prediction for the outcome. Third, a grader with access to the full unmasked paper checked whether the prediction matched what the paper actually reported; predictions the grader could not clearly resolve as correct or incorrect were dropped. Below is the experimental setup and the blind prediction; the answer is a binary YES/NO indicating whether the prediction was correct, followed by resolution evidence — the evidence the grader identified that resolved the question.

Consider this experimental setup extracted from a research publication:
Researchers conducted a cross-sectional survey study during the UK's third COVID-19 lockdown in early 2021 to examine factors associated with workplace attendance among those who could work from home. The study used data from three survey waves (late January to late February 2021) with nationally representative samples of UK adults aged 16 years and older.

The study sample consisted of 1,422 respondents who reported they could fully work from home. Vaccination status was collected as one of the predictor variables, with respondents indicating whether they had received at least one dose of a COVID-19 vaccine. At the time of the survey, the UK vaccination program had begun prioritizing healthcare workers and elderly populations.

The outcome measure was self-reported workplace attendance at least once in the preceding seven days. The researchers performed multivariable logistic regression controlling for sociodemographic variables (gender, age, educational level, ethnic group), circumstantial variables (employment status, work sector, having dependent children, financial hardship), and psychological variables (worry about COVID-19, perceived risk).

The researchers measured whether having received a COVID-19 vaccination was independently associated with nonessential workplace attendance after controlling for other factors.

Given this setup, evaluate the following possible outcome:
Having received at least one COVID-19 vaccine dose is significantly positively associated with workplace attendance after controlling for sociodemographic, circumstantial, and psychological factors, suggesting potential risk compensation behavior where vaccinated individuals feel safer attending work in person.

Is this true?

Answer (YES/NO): YES